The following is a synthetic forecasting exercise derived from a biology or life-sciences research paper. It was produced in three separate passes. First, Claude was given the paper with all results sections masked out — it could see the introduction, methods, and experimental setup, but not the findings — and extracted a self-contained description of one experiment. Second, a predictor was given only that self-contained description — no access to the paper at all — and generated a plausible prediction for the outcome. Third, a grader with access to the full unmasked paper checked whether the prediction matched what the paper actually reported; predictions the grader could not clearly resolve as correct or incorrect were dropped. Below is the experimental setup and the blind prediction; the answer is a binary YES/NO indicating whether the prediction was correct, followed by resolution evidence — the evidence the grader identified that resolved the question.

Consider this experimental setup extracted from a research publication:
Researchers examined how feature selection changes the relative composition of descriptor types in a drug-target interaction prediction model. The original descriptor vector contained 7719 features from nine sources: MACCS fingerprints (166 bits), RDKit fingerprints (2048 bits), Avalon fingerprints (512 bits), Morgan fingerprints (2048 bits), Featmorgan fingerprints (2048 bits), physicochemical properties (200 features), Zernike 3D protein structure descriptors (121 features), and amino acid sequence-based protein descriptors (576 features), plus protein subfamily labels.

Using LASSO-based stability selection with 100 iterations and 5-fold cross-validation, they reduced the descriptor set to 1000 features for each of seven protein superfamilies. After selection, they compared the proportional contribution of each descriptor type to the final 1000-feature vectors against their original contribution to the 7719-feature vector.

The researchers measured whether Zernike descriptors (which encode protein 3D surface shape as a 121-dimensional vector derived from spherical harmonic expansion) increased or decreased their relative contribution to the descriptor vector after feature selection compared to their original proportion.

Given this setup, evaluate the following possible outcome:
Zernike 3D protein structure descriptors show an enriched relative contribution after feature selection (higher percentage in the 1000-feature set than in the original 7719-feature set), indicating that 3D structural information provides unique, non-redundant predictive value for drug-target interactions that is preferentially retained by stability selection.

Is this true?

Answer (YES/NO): YES